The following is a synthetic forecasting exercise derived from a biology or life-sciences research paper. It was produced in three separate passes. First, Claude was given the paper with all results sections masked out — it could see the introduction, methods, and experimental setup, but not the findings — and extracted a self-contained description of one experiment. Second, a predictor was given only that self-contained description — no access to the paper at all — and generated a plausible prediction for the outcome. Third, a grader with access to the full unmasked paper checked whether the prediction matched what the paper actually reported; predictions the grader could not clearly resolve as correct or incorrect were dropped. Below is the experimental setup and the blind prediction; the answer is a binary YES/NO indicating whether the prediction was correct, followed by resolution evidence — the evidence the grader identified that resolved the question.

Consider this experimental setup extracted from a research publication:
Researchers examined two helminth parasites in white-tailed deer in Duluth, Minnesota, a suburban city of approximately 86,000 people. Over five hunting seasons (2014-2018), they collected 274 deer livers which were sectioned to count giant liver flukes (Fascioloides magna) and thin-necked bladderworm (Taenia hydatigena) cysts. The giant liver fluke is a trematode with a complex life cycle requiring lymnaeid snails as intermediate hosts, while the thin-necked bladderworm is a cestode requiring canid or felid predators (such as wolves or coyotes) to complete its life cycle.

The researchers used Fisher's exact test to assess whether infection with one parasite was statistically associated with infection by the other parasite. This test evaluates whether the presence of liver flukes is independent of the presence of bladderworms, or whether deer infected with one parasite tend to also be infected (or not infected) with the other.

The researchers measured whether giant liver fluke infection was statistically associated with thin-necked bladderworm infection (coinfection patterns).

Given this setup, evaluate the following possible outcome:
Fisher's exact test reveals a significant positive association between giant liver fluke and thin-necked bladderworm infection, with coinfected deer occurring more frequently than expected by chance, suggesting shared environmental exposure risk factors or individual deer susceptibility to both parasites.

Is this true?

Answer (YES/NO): YES